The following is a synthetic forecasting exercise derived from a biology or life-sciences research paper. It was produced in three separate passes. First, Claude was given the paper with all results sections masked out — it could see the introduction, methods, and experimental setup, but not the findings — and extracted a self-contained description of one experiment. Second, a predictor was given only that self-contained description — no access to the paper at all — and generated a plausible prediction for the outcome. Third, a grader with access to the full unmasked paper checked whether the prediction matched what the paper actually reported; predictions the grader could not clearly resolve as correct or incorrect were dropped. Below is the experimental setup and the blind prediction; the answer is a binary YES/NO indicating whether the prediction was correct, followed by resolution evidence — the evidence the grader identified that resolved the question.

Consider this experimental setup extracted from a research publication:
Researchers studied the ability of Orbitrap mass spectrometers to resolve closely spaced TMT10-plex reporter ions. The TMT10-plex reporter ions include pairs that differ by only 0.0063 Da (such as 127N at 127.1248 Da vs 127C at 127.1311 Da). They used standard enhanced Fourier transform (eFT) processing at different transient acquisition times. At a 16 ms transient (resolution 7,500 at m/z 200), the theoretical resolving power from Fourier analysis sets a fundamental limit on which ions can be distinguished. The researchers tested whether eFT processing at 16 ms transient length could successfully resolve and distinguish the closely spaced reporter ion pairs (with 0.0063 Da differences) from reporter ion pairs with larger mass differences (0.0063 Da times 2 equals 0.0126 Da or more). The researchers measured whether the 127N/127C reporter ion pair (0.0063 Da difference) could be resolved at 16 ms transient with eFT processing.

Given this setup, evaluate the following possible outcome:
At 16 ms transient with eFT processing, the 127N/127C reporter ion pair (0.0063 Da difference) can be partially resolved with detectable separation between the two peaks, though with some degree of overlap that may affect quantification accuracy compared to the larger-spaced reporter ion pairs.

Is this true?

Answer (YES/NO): NO